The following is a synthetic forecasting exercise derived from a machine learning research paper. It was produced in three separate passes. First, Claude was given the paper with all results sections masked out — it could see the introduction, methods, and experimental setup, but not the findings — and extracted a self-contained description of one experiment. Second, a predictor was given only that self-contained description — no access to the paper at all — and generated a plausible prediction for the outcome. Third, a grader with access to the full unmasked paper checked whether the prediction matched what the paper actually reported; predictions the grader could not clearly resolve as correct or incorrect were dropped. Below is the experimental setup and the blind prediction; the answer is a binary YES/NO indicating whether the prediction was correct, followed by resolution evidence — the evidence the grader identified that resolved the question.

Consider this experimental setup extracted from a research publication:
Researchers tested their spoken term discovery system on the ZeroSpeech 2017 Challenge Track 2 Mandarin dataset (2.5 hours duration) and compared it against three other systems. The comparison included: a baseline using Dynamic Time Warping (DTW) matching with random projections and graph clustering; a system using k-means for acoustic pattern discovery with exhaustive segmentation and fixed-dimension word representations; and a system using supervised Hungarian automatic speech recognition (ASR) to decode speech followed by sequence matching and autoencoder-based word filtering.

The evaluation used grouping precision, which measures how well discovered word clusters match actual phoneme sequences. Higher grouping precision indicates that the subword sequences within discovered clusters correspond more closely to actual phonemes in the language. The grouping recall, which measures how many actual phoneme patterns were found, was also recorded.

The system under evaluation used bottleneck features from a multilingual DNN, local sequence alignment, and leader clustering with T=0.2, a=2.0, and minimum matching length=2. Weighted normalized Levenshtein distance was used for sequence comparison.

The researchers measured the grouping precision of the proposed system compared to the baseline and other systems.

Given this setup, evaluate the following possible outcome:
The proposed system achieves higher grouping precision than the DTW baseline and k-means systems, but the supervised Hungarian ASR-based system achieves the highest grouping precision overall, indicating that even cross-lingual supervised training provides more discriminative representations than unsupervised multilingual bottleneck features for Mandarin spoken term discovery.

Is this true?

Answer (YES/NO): NO